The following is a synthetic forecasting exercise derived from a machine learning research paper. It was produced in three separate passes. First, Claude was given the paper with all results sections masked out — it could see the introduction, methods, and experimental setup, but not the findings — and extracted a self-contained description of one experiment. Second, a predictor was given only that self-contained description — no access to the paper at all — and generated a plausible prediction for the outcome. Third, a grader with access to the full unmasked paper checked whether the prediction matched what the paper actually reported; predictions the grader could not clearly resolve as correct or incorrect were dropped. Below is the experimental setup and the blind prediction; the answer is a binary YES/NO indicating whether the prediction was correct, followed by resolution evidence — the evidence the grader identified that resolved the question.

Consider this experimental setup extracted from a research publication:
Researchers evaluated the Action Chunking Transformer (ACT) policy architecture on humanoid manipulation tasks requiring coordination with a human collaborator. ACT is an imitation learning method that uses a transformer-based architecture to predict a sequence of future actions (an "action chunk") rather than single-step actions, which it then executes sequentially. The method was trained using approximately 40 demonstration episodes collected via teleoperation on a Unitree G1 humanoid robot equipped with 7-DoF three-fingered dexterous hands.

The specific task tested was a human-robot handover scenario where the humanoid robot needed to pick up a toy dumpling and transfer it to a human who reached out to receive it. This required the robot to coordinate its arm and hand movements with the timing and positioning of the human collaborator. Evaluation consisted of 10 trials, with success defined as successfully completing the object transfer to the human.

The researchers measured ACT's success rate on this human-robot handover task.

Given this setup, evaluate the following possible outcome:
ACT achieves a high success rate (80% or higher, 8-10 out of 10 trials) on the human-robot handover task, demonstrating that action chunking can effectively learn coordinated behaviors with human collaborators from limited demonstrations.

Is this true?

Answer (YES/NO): NO